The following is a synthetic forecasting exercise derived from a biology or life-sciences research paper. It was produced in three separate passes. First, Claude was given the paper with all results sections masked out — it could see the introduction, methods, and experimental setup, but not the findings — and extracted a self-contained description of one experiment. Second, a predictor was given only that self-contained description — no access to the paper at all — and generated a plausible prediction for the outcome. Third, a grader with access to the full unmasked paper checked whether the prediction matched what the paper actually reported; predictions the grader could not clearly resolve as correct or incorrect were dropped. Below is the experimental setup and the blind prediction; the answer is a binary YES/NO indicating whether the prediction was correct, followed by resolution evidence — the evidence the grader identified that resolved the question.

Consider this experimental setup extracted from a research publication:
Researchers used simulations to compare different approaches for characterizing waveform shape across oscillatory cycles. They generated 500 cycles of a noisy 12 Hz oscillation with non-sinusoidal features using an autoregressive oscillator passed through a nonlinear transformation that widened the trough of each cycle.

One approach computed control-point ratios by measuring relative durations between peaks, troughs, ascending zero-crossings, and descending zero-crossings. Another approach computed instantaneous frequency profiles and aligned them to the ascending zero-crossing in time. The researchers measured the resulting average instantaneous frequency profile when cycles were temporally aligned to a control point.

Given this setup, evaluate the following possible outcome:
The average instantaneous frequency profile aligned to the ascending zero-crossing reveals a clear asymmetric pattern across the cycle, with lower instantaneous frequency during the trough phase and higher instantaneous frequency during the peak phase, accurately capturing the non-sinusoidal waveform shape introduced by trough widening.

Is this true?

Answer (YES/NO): NO